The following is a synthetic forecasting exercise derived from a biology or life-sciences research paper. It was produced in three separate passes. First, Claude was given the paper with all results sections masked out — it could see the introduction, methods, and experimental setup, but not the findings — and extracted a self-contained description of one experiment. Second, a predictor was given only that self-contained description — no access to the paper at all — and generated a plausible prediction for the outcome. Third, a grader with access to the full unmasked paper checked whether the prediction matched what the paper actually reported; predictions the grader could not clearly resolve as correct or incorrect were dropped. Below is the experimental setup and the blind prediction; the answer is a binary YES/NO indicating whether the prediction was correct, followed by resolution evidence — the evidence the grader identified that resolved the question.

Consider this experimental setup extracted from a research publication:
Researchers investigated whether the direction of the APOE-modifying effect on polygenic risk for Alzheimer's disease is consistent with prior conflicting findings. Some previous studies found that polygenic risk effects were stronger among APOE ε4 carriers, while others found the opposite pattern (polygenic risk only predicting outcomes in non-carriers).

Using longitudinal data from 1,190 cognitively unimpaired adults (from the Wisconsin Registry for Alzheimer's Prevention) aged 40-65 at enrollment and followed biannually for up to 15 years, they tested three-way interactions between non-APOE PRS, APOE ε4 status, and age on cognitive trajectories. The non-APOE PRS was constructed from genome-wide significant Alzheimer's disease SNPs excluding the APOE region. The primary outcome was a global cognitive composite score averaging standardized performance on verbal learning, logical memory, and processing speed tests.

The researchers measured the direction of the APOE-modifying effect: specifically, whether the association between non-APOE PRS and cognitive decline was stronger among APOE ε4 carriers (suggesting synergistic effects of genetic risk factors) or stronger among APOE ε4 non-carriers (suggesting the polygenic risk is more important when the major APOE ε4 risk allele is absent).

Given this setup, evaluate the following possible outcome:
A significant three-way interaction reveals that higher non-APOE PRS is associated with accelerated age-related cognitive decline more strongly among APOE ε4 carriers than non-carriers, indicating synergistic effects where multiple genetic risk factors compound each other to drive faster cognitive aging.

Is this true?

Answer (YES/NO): YES